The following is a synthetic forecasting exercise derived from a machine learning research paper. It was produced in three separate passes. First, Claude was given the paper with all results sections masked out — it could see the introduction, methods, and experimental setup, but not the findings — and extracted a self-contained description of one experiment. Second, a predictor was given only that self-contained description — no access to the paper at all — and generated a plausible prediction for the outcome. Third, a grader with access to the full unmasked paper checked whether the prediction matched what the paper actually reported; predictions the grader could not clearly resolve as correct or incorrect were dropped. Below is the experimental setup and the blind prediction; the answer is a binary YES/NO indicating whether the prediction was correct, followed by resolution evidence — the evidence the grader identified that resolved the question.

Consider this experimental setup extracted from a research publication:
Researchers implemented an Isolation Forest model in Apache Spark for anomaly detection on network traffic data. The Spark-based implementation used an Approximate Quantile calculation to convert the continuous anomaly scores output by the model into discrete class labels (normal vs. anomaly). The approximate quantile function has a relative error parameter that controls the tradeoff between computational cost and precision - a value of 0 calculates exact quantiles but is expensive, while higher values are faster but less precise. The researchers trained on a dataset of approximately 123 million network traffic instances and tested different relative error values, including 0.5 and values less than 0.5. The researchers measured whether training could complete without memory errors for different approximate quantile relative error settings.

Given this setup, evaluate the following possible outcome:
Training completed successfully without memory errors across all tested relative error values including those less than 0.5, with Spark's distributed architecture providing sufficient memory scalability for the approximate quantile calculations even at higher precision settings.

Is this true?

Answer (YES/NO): NO